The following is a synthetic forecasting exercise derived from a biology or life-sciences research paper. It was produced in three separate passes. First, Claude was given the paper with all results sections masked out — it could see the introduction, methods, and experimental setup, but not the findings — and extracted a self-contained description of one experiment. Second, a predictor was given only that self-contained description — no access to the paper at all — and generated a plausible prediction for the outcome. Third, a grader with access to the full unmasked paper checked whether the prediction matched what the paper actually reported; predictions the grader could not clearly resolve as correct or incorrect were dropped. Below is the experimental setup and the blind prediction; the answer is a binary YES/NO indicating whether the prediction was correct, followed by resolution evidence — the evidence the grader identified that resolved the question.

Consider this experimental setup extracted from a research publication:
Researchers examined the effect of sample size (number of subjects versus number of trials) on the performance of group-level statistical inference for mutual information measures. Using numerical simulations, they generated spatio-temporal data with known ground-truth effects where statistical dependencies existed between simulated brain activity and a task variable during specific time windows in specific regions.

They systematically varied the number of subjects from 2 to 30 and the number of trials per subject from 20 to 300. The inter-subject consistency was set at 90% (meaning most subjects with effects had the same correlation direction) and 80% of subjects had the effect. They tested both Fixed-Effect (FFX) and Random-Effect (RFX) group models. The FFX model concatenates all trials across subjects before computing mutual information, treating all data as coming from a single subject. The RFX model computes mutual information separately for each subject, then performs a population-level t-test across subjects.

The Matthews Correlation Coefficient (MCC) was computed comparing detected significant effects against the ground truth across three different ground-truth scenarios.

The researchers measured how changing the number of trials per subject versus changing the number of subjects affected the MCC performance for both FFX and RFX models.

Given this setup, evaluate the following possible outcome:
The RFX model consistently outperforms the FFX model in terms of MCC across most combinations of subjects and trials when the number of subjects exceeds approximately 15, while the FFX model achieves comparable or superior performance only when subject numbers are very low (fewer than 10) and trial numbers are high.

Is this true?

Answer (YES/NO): NO